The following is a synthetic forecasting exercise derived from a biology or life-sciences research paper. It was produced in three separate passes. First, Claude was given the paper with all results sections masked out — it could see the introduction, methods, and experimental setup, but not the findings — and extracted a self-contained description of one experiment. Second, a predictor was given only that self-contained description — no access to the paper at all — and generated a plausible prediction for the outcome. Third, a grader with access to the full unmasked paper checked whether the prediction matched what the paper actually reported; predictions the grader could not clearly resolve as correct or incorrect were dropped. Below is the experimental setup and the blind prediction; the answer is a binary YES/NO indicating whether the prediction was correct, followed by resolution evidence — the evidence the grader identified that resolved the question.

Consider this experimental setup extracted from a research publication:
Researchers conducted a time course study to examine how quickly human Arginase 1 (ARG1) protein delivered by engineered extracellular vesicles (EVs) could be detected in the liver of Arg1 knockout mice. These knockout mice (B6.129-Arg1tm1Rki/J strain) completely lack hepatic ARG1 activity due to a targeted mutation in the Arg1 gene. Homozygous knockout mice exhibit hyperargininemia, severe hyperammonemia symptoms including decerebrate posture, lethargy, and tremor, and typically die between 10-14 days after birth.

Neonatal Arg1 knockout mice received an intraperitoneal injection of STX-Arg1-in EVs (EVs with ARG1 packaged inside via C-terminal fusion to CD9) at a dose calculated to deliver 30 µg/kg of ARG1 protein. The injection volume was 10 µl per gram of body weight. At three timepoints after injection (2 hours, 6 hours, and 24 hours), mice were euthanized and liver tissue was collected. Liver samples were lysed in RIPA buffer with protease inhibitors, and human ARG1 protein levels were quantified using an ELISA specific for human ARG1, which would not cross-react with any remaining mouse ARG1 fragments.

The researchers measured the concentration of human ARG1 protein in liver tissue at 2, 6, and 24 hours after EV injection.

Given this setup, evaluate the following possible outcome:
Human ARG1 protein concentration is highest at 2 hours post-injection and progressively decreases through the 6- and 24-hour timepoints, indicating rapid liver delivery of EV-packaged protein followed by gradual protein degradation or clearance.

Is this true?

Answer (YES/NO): YES